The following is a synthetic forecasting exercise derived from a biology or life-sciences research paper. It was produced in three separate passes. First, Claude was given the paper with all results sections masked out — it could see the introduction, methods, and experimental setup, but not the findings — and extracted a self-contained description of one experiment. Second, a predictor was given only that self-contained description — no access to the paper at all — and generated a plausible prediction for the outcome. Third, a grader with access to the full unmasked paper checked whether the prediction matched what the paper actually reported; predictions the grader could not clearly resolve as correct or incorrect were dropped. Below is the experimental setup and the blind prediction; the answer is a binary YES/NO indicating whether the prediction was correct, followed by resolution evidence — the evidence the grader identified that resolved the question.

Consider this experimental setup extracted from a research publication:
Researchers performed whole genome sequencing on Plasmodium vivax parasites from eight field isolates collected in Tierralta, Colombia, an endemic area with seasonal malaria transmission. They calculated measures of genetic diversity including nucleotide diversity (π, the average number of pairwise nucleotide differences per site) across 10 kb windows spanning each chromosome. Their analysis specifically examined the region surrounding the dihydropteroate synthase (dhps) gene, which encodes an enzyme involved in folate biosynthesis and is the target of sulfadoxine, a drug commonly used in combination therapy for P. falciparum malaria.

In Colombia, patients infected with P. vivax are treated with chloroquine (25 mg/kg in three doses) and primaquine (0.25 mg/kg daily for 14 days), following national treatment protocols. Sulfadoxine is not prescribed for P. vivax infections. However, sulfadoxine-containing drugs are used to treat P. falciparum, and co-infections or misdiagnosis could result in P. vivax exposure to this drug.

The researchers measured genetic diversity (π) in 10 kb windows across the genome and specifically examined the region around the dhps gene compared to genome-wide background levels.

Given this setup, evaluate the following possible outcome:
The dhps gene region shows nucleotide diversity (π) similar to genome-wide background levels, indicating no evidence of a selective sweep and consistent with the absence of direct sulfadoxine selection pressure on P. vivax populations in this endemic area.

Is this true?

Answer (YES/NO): NO